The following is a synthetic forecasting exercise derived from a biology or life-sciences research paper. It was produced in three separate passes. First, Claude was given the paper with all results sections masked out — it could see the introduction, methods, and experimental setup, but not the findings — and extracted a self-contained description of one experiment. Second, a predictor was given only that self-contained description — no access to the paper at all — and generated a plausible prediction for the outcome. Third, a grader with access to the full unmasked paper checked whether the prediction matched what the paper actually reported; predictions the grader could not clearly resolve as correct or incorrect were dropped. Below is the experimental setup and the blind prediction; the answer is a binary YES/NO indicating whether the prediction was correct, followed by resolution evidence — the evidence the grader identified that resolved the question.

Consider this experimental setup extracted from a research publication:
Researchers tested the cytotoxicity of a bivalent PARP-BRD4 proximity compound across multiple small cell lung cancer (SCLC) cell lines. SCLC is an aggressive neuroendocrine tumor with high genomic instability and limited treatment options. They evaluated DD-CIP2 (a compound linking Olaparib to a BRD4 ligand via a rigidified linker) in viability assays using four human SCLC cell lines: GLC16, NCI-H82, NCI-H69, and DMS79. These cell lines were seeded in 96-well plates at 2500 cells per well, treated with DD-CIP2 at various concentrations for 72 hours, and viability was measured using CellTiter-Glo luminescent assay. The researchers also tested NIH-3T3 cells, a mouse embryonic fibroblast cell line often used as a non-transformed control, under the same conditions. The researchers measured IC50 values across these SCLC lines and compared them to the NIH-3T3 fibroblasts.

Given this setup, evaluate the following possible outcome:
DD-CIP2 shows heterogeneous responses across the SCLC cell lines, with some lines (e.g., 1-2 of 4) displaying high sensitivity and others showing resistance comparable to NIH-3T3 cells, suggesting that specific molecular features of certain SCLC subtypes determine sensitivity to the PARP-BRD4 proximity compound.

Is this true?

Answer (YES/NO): NO